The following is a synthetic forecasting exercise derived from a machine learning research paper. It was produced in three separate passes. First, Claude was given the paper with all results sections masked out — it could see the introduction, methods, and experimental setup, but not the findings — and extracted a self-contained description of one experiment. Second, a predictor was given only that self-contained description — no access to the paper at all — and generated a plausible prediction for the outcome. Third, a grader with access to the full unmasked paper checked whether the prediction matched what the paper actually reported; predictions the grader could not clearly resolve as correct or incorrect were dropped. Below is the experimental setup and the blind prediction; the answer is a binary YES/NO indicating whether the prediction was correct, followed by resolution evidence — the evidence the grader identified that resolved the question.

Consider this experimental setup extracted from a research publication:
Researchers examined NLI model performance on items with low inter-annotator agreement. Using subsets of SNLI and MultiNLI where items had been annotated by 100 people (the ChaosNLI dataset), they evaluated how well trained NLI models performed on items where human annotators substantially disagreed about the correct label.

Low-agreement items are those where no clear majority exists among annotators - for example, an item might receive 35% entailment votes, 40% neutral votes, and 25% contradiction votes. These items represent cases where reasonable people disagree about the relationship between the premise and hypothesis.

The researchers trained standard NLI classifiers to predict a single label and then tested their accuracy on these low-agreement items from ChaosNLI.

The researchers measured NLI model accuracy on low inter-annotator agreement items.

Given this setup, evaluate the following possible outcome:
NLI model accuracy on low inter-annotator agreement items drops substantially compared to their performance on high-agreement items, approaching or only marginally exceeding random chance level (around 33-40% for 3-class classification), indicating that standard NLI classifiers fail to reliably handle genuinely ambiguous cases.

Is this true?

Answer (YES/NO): YES